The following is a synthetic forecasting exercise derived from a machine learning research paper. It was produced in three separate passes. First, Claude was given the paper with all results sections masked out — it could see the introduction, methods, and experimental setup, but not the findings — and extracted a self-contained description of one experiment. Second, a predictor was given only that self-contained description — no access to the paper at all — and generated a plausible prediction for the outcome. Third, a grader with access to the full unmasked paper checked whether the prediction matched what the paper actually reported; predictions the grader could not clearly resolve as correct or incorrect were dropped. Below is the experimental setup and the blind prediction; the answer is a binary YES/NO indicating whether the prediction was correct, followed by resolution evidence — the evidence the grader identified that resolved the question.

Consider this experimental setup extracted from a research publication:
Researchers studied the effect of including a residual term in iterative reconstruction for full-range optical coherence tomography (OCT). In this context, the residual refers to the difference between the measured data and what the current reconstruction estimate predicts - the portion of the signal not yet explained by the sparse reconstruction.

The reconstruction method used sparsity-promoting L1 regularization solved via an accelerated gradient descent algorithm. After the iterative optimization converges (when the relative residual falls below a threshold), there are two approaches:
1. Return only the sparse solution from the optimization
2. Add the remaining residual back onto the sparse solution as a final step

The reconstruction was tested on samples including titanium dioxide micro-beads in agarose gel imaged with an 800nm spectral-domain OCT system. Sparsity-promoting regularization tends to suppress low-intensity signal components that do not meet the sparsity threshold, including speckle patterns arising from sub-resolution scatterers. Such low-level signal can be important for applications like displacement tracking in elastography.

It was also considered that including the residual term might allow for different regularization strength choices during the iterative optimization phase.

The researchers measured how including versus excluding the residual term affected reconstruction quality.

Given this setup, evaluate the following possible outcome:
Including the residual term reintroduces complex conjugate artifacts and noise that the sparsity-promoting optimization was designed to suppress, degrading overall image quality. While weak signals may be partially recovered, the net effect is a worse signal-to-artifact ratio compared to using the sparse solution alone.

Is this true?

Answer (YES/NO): NO